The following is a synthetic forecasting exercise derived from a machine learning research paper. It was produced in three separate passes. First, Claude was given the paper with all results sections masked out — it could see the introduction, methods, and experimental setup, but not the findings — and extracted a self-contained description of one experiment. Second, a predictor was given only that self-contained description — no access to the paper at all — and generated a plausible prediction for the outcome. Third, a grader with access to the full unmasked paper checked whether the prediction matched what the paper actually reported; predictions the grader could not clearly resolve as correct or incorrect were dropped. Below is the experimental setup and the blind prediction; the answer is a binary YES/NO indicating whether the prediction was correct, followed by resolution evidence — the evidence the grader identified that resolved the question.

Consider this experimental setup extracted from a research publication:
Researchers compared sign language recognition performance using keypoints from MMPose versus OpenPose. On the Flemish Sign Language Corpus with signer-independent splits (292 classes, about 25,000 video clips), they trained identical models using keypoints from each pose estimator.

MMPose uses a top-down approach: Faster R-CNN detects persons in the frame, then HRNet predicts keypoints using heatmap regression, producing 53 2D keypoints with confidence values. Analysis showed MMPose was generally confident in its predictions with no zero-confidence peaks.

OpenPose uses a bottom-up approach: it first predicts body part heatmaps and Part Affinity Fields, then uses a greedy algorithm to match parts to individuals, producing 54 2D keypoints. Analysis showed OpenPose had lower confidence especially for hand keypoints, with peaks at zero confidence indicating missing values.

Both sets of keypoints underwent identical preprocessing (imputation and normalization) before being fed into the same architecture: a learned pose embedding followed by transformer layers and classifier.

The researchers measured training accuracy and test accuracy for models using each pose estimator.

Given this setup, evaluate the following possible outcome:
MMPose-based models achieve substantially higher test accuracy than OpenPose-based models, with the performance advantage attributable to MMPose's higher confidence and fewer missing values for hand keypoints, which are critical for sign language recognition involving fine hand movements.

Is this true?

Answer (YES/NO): NO